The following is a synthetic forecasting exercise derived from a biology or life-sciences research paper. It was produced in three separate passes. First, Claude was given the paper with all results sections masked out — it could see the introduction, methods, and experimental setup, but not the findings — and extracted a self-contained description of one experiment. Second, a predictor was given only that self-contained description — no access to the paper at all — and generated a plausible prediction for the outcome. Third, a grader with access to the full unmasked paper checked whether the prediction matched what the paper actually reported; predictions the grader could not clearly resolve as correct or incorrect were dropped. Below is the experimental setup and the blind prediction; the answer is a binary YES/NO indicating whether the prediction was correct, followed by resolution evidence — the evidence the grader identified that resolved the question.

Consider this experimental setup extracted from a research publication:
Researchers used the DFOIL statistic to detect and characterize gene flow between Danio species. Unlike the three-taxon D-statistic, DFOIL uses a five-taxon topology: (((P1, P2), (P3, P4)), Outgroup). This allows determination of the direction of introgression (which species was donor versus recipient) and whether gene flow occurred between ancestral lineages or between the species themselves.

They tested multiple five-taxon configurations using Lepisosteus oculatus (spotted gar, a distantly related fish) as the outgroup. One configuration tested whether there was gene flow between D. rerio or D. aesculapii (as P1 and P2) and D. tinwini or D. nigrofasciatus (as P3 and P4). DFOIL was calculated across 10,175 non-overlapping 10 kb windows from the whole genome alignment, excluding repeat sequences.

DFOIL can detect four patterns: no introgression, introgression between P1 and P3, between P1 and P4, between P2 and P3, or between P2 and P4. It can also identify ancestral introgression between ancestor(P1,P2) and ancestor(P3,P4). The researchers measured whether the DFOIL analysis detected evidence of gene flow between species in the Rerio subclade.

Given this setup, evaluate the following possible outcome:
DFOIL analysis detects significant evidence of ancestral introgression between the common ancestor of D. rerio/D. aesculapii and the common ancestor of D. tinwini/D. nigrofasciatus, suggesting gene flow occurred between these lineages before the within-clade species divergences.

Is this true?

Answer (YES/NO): NO